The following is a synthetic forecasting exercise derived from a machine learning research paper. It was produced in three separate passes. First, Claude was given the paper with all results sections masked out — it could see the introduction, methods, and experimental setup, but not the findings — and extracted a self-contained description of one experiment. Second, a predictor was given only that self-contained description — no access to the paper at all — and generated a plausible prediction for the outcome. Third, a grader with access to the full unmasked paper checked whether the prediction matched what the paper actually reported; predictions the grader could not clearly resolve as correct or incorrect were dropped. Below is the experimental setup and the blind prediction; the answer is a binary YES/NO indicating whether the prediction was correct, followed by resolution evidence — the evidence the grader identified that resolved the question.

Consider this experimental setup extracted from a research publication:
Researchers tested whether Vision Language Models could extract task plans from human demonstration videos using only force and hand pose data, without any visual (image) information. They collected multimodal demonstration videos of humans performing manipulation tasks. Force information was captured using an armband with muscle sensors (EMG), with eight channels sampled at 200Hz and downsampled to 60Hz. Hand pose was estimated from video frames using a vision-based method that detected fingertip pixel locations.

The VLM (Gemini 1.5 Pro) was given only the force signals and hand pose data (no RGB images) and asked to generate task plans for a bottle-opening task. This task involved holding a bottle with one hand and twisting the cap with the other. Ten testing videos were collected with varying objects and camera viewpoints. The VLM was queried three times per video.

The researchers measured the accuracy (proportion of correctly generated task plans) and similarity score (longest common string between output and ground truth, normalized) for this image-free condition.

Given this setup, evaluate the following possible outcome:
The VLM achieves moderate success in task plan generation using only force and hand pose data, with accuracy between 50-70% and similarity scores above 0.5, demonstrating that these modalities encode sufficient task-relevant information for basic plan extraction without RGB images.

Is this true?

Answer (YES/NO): NO